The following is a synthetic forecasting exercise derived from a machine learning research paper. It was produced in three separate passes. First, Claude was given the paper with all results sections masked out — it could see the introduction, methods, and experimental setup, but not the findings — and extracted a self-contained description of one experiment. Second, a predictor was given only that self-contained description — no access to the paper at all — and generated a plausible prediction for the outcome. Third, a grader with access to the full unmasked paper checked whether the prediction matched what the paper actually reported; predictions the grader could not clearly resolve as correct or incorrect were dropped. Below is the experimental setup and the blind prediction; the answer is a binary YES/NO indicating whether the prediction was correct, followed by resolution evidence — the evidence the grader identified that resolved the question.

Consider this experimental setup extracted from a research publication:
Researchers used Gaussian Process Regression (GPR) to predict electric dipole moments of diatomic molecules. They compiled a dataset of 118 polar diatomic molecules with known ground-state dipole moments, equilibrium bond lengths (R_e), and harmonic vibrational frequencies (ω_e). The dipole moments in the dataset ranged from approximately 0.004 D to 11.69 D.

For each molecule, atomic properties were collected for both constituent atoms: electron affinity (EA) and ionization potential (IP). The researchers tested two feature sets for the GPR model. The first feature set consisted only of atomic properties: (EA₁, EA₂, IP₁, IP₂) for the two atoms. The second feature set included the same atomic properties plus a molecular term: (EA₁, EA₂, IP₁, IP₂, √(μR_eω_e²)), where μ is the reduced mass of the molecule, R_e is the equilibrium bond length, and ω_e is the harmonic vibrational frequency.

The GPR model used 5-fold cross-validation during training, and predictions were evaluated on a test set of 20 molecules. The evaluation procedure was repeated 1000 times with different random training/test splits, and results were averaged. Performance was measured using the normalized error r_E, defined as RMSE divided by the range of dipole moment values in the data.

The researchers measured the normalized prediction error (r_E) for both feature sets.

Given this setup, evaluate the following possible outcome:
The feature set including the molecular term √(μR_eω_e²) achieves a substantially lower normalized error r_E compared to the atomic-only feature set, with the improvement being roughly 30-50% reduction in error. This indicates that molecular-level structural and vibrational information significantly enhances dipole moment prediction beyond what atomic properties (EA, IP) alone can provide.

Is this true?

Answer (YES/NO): YES